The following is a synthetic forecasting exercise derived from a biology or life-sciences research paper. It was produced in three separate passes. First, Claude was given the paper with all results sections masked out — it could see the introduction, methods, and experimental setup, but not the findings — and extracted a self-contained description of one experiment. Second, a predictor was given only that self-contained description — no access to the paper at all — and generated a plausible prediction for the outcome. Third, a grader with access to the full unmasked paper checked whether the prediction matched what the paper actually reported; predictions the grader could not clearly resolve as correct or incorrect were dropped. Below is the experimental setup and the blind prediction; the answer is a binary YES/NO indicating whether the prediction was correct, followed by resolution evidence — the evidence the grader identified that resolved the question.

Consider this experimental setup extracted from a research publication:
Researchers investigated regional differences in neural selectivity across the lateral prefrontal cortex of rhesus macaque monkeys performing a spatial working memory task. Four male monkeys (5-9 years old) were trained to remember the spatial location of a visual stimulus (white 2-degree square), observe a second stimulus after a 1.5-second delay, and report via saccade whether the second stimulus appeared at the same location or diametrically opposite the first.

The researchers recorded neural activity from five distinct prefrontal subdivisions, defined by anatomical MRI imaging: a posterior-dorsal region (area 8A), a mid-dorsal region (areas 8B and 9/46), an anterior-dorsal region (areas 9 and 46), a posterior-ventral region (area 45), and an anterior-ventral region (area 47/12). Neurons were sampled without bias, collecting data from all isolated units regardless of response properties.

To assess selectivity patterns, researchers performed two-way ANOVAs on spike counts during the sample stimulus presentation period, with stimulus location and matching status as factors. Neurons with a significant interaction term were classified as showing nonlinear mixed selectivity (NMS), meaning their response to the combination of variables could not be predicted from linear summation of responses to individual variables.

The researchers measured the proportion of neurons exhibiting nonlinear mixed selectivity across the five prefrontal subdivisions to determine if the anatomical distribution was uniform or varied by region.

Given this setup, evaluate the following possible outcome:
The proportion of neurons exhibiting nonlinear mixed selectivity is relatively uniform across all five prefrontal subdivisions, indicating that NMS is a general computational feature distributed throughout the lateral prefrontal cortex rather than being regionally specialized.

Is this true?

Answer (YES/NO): NO